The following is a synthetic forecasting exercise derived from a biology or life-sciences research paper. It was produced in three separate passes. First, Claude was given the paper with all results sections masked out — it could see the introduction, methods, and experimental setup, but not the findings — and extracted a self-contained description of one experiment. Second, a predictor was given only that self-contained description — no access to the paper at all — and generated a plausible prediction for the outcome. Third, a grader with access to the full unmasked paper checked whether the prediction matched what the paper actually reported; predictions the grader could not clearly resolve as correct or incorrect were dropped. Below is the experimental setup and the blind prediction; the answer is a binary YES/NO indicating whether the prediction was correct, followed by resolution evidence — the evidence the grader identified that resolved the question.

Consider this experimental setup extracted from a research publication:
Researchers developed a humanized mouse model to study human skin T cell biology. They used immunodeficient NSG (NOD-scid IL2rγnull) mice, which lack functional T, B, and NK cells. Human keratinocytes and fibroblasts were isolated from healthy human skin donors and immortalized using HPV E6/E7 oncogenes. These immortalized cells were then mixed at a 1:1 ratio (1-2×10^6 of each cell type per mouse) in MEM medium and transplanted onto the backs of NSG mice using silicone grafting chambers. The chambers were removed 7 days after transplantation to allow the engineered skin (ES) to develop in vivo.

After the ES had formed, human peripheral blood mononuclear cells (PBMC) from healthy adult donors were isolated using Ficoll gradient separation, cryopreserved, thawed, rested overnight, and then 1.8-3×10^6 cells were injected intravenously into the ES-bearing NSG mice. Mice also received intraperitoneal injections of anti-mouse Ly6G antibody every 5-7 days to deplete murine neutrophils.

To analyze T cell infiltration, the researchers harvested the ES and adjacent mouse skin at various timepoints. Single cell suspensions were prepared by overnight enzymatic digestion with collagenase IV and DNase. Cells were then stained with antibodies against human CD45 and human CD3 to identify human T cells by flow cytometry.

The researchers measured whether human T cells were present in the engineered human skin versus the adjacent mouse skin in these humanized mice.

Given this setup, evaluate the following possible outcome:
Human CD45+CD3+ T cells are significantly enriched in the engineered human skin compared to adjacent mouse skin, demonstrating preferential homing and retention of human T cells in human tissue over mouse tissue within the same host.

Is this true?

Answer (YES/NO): YES